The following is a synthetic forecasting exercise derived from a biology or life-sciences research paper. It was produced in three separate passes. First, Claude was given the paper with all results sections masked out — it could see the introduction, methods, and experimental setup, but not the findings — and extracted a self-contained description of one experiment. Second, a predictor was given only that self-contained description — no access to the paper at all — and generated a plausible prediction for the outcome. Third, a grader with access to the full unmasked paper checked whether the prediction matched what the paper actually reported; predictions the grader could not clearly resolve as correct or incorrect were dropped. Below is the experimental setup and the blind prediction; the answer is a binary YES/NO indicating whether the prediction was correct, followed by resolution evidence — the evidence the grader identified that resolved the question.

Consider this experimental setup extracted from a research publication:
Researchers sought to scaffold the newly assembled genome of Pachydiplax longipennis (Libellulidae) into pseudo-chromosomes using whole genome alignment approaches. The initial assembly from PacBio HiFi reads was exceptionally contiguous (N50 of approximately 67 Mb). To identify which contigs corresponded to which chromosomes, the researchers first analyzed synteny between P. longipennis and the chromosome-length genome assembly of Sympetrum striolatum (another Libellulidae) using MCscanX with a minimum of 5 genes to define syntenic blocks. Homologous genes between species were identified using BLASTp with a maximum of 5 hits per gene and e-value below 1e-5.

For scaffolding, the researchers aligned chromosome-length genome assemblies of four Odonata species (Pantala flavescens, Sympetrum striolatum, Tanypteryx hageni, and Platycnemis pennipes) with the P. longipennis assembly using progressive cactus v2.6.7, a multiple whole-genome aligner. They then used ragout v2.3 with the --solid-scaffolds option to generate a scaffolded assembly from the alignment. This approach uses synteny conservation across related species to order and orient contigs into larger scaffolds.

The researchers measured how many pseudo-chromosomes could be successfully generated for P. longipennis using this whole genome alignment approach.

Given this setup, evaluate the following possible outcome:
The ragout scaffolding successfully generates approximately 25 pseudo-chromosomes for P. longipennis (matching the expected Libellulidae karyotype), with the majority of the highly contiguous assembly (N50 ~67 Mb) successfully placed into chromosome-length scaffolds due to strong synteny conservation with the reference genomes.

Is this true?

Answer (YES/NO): NO